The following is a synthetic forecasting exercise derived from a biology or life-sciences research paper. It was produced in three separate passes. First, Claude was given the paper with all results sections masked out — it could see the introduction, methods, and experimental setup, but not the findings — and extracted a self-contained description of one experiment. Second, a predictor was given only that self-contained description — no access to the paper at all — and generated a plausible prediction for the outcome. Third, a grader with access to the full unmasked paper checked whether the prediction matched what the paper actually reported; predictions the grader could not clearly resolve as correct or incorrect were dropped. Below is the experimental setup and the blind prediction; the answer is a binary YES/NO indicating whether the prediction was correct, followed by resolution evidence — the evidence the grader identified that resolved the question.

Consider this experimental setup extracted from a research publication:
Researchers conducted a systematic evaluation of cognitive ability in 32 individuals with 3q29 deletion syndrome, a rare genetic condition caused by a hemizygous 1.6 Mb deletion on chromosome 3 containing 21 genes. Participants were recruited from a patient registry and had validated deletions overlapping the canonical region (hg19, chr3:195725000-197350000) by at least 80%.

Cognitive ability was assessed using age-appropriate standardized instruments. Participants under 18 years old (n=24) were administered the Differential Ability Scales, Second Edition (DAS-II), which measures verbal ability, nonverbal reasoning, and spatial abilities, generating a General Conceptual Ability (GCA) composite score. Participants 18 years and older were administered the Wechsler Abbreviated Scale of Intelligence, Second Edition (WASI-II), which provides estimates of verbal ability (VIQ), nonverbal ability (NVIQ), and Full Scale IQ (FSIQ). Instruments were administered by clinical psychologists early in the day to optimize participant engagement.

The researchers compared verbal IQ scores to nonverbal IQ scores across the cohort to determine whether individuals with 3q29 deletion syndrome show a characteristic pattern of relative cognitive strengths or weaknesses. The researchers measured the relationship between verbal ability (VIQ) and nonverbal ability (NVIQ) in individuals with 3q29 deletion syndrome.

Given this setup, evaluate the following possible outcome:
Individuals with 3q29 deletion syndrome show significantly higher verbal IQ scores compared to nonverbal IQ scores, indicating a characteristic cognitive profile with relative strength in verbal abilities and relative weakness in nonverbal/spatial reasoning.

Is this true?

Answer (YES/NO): NO